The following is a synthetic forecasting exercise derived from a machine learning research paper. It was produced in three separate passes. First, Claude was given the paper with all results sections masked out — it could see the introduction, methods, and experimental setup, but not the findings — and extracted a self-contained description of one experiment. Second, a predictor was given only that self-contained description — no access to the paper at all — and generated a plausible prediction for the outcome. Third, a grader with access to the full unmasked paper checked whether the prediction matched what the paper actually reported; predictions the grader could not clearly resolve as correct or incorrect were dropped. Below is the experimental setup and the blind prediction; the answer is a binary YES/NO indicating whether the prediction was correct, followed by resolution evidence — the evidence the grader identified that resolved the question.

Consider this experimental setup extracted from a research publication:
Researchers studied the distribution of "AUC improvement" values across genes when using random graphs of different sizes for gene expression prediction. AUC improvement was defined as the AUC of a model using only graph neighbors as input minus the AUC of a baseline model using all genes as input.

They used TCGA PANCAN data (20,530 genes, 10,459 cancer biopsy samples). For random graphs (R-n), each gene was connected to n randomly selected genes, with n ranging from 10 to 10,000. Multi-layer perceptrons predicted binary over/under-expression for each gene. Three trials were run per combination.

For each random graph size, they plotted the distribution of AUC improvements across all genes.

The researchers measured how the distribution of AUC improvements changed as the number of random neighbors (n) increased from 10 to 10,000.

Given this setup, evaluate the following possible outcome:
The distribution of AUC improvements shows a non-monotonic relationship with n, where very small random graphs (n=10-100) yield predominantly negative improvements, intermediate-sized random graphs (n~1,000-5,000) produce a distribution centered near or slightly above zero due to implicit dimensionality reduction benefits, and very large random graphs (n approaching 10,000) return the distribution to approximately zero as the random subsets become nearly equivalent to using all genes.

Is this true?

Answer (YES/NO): NO